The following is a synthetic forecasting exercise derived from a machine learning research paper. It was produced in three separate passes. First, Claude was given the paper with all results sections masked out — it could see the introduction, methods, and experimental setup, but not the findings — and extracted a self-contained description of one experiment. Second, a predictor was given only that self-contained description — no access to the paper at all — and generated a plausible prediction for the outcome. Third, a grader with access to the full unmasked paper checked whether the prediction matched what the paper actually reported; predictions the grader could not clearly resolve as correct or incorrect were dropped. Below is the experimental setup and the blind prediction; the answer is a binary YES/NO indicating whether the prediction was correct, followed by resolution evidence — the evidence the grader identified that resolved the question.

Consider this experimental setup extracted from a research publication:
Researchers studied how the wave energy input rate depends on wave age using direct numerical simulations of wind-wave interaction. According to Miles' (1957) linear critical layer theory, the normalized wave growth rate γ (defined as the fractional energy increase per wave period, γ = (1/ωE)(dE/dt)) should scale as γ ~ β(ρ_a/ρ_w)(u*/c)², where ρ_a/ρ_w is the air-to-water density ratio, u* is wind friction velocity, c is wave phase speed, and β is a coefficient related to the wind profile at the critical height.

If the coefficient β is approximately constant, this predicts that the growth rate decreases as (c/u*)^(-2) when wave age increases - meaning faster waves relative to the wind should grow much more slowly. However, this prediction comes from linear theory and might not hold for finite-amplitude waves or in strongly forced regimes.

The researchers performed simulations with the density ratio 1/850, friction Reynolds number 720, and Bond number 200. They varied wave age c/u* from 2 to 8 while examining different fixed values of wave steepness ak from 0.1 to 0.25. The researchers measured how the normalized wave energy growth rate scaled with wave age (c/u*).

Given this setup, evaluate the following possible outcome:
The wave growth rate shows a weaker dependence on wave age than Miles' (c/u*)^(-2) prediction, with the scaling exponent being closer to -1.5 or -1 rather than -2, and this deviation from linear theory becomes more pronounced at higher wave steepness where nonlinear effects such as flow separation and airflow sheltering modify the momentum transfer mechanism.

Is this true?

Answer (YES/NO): NO